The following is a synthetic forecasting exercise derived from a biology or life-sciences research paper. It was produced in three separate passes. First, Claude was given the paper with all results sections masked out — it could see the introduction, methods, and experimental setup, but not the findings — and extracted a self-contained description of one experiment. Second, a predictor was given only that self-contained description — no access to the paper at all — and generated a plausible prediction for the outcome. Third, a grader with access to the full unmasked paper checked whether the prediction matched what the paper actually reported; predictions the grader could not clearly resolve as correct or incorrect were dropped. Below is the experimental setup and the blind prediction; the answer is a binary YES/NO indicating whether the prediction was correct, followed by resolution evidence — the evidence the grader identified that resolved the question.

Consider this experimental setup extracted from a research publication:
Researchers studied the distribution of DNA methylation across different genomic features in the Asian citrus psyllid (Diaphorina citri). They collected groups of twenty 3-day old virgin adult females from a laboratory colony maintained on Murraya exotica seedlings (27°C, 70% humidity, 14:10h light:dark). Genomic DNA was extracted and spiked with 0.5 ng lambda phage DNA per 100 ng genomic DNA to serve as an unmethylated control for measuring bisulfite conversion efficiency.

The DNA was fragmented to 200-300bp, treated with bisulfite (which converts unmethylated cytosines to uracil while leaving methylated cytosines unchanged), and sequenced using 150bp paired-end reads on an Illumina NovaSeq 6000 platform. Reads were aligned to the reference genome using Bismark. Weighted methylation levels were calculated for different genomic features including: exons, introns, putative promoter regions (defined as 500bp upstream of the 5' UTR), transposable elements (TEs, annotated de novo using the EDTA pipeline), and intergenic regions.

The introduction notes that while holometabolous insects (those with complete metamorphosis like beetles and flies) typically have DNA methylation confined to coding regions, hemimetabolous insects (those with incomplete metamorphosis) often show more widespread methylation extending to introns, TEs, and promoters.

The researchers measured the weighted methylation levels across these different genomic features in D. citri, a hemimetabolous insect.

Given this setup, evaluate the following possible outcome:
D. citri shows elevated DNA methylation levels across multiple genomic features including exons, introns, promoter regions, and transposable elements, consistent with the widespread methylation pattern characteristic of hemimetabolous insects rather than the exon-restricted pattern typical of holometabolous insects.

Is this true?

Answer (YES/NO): NO